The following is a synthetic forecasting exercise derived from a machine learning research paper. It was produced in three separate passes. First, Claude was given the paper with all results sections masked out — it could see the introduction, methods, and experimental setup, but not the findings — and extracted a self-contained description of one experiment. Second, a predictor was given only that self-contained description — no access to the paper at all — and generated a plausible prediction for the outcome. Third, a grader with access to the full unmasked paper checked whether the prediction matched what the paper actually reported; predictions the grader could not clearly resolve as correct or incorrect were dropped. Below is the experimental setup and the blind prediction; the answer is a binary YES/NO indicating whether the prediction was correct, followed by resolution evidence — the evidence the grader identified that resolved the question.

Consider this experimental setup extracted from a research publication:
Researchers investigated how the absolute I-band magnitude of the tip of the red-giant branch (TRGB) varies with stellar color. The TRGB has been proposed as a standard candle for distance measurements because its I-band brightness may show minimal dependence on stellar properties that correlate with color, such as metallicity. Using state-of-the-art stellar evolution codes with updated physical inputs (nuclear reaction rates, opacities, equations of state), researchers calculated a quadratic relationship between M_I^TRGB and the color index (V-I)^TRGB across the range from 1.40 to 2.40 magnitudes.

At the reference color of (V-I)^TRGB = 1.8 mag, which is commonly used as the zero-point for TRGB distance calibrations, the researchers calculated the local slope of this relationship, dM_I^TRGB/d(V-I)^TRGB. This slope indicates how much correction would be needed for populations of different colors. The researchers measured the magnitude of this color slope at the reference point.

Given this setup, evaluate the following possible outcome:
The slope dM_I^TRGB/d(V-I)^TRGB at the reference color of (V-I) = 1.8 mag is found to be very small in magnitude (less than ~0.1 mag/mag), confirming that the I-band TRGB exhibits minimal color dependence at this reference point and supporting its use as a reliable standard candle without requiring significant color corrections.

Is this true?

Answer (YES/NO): YES